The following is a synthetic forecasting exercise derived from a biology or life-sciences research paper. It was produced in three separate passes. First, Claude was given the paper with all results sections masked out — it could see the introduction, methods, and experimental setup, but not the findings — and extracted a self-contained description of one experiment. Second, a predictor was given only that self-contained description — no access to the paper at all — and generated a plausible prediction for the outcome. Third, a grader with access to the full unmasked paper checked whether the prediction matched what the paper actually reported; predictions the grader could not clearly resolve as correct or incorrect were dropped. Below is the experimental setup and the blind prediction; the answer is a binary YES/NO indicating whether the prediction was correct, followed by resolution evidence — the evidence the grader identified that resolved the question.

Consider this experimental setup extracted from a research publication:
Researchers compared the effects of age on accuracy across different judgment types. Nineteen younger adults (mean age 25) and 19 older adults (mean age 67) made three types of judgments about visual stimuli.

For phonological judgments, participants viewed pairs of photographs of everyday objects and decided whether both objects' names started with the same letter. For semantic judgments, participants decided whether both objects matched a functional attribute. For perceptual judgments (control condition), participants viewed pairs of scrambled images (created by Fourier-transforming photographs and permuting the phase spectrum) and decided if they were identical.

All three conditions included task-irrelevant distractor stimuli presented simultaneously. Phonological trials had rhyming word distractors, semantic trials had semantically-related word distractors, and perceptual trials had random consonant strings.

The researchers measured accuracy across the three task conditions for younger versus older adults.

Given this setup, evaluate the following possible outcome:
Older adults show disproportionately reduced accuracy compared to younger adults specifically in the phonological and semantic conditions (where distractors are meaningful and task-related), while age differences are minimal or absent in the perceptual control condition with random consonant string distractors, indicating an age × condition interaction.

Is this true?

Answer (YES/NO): NO